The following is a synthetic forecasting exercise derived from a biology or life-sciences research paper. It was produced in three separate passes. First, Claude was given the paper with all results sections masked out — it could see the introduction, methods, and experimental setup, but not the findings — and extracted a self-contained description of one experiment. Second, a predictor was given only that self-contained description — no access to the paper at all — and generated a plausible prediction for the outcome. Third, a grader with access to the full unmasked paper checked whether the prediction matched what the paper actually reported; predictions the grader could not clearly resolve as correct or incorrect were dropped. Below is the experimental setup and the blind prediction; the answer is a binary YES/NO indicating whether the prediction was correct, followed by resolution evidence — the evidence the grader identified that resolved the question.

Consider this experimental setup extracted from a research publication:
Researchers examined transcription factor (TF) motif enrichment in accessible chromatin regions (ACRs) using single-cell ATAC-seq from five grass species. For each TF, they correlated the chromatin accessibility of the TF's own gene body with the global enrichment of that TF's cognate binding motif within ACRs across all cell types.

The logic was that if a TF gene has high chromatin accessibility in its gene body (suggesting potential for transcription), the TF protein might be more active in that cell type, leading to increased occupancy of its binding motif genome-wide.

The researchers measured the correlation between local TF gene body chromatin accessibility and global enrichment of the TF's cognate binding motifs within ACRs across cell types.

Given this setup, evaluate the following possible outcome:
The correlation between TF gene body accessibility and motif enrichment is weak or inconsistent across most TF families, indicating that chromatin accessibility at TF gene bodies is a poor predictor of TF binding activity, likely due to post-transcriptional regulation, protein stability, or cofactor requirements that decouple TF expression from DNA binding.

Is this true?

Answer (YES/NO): NO